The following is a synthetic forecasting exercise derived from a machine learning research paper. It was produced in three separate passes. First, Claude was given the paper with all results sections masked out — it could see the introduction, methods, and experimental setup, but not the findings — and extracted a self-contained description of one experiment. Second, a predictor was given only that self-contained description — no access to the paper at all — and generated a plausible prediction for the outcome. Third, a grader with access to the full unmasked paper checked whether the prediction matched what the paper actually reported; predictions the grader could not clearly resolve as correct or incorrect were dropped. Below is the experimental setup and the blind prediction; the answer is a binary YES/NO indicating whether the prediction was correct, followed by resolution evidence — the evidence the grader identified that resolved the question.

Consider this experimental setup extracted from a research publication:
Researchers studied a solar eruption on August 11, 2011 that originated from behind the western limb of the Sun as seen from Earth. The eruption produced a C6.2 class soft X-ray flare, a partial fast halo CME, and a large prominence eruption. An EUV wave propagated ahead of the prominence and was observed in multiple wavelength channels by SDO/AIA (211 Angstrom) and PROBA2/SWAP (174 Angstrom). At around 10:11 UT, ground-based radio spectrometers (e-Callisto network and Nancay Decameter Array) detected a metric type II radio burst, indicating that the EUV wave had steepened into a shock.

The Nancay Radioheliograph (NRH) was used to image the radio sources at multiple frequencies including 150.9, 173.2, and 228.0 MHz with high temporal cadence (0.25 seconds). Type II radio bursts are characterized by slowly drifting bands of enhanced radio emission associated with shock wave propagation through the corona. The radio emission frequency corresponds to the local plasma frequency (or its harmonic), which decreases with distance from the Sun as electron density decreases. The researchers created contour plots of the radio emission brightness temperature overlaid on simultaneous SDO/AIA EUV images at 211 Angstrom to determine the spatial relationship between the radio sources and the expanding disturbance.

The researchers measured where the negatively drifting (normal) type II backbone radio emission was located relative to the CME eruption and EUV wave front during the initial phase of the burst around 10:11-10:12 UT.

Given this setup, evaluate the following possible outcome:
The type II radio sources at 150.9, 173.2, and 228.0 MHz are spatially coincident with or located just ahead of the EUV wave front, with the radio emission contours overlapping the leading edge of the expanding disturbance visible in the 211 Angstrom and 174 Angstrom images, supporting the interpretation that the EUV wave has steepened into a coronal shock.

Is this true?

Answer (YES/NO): YES